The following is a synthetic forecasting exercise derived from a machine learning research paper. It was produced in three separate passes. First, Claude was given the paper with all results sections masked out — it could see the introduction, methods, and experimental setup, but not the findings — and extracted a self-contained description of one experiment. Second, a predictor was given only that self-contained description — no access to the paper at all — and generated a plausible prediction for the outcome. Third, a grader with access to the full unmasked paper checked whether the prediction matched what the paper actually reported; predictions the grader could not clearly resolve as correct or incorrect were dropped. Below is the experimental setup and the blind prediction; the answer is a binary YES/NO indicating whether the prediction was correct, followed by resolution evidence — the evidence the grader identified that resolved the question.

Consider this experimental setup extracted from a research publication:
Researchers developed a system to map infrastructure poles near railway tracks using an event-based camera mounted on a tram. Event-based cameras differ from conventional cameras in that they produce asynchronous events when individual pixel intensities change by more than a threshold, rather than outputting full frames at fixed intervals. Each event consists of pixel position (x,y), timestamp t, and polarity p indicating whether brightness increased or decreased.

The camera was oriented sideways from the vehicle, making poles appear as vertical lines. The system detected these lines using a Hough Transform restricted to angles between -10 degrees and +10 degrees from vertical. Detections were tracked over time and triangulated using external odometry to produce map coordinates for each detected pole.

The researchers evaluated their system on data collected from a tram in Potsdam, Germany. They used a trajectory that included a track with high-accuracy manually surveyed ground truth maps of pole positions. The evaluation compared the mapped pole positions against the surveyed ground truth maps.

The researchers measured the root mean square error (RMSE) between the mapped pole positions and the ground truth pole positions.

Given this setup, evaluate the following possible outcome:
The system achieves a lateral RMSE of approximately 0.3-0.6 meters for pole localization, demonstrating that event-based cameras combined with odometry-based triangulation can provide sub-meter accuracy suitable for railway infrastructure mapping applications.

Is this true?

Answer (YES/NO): NO